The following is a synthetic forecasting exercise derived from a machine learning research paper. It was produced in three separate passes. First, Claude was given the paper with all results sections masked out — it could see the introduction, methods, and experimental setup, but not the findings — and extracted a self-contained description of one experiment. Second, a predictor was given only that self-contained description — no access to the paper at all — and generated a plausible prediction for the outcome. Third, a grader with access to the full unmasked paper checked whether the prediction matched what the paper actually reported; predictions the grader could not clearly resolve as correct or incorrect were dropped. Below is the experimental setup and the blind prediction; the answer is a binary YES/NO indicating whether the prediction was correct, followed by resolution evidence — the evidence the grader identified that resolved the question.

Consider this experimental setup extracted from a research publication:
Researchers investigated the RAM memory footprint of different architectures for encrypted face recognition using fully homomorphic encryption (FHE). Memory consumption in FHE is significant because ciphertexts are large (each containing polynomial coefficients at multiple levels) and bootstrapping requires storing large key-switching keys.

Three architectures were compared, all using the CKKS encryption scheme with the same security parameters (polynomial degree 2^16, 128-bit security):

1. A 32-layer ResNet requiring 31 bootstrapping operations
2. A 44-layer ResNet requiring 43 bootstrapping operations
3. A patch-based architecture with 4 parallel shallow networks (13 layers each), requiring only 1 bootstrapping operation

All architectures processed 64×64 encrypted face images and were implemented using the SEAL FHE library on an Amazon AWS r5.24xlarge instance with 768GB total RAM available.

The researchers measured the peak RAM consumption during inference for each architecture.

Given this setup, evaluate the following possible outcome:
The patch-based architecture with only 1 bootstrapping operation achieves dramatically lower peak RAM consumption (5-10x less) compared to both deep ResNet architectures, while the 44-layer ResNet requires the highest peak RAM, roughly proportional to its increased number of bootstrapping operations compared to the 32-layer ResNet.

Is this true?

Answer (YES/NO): NO